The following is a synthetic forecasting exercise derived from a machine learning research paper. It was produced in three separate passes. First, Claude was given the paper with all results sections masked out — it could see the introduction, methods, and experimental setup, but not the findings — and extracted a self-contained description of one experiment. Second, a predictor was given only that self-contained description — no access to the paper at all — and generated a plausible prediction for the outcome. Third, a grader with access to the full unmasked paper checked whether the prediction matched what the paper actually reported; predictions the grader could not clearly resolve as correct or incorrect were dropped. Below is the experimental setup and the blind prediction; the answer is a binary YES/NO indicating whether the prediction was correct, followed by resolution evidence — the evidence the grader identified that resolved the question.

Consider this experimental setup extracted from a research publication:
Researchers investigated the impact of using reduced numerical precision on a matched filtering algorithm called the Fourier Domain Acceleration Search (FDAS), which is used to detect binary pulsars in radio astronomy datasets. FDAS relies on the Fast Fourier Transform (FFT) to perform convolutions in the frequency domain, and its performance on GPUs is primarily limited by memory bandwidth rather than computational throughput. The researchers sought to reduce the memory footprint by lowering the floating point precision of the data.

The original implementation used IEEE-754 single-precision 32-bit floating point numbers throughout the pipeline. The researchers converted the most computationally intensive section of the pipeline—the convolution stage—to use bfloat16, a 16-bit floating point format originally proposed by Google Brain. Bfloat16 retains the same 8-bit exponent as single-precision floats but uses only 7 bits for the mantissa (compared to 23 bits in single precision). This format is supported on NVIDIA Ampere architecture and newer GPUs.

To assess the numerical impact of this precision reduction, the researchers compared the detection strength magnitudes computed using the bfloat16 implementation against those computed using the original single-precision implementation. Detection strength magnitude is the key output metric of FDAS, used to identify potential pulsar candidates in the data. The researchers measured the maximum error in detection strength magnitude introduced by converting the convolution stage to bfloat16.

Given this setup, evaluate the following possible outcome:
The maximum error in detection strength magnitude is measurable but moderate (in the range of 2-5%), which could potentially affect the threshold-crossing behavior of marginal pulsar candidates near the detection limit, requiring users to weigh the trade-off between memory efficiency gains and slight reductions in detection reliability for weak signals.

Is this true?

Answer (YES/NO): YES